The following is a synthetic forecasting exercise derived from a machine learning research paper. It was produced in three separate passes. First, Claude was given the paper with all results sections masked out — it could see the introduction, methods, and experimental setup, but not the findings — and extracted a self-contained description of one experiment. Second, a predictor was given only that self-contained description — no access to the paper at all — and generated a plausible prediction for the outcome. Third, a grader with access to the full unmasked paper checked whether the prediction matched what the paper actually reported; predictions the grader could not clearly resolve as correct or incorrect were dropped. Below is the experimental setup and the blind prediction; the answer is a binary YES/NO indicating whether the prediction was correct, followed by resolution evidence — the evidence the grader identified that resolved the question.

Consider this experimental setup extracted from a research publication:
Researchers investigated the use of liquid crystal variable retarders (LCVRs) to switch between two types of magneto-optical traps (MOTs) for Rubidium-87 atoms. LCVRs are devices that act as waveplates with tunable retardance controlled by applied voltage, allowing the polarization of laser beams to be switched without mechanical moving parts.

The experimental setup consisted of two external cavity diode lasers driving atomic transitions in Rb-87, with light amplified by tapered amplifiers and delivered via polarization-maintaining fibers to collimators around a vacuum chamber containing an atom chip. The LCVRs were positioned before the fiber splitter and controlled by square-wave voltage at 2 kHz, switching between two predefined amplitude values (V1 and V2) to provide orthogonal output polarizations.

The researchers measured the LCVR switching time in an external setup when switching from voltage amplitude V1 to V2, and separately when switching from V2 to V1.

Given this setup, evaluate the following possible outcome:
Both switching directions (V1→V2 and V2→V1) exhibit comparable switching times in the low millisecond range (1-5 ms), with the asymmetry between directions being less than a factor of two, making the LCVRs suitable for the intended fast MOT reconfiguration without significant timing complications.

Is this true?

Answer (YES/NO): NO